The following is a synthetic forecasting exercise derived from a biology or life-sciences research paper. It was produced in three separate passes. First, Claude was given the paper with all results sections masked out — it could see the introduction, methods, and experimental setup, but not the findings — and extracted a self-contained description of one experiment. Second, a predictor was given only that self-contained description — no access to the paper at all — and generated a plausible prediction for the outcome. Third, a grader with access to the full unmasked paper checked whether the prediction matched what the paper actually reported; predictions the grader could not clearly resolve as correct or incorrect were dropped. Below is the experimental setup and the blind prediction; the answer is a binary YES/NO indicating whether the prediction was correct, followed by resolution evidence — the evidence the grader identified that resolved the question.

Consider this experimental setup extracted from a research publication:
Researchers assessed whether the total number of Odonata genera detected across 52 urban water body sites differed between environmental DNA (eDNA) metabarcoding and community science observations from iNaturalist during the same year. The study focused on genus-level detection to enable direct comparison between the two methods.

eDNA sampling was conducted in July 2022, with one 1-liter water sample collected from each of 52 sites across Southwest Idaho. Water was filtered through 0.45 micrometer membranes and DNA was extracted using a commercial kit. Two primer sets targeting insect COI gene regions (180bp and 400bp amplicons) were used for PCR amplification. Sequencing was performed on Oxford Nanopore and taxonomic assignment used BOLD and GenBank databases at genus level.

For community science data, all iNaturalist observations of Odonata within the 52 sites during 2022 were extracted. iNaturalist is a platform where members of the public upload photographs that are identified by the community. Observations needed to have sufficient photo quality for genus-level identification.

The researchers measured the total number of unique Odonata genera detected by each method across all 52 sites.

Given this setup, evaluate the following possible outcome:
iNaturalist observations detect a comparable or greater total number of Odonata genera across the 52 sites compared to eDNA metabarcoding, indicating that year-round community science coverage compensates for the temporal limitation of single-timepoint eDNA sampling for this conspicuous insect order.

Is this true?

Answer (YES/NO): YES